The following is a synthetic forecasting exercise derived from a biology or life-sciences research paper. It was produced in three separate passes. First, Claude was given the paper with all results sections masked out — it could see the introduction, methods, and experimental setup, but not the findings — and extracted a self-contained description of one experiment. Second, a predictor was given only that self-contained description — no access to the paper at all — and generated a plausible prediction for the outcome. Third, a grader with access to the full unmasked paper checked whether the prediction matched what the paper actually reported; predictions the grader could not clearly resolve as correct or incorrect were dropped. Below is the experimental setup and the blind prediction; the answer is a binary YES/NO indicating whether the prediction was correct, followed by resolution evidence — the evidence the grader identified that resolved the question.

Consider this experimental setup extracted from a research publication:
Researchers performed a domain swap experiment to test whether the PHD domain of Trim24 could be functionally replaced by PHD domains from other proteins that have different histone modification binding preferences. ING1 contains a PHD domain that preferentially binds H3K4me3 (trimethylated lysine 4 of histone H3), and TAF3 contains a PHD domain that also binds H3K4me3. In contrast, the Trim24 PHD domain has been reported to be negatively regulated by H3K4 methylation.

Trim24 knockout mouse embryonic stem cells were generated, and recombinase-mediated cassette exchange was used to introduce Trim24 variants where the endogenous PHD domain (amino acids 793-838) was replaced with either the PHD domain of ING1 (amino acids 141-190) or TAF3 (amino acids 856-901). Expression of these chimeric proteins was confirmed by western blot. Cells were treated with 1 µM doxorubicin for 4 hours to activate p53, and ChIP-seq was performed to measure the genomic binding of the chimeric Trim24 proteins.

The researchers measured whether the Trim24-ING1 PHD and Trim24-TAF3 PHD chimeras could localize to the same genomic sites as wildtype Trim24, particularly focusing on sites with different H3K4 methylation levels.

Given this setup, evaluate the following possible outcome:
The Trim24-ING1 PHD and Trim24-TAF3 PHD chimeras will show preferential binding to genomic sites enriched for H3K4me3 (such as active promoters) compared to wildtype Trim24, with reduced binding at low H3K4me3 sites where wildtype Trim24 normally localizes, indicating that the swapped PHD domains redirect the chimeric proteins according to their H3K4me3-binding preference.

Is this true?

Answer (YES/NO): YES